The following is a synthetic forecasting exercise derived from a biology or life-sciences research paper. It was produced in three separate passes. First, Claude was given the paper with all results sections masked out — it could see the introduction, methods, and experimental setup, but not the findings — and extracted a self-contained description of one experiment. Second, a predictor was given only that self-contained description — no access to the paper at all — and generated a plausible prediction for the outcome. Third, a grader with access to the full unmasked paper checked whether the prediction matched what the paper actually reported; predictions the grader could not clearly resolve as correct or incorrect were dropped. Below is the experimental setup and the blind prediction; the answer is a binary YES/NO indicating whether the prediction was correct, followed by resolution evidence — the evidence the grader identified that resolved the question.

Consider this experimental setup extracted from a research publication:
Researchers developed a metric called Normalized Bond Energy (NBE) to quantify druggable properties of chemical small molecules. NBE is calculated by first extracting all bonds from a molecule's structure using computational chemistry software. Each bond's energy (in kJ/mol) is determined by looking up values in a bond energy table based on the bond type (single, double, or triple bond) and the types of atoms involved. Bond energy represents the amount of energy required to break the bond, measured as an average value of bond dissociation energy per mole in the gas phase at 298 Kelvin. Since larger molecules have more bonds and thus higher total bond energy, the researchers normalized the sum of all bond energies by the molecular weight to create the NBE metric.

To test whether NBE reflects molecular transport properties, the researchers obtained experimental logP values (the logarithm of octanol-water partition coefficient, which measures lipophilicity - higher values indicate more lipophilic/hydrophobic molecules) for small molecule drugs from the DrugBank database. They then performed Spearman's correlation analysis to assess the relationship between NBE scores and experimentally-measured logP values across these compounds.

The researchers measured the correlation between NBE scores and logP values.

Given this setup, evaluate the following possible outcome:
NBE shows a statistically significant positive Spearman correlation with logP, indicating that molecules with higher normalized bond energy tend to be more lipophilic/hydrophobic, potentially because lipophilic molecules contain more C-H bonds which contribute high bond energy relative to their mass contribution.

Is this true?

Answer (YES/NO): YES